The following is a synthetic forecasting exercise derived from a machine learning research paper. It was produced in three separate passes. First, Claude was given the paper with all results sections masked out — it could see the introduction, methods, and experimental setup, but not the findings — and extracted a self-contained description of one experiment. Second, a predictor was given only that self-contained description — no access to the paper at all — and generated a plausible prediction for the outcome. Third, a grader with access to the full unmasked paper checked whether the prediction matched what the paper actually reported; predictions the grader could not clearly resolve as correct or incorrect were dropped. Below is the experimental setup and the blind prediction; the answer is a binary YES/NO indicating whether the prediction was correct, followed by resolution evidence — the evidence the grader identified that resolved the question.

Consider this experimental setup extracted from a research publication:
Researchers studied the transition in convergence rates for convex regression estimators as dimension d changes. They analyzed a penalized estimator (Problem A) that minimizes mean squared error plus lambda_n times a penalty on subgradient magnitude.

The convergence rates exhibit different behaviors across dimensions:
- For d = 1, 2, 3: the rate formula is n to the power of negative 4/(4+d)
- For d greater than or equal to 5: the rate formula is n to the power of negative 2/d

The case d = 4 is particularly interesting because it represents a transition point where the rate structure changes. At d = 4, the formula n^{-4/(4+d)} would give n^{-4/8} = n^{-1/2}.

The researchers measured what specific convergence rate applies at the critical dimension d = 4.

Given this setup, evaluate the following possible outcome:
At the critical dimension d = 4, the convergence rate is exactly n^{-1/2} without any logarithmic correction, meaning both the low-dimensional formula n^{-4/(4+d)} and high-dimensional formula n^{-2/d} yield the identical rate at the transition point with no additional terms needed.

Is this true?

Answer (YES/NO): NO